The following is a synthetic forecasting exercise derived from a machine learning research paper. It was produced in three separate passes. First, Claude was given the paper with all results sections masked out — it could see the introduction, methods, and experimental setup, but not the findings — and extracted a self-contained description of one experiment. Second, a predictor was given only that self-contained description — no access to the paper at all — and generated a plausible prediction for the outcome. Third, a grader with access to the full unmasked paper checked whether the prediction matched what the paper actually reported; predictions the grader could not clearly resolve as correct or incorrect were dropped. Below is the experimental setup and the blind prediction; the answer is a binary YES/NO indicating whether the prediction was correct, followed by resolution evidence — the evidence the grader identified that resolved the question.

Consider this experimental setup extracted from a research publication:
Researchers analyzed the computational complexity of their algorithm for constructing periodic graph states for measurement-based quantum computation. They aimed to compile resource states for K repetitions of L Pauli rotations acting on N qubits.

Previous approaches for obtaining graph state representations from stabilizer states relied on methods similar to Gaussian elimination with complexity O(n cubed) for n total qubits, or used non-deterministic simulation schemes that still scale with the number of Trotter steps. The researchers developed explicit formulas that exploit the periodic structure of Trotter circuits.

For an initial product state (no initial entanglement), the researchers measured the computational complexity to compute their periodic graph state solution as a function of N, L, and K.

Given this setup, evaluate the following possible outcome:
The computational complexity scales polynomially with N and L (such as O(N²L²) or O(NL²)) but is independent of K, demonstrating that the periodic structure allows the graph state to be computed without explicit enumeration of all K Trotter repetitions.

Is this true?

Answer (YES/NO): YES